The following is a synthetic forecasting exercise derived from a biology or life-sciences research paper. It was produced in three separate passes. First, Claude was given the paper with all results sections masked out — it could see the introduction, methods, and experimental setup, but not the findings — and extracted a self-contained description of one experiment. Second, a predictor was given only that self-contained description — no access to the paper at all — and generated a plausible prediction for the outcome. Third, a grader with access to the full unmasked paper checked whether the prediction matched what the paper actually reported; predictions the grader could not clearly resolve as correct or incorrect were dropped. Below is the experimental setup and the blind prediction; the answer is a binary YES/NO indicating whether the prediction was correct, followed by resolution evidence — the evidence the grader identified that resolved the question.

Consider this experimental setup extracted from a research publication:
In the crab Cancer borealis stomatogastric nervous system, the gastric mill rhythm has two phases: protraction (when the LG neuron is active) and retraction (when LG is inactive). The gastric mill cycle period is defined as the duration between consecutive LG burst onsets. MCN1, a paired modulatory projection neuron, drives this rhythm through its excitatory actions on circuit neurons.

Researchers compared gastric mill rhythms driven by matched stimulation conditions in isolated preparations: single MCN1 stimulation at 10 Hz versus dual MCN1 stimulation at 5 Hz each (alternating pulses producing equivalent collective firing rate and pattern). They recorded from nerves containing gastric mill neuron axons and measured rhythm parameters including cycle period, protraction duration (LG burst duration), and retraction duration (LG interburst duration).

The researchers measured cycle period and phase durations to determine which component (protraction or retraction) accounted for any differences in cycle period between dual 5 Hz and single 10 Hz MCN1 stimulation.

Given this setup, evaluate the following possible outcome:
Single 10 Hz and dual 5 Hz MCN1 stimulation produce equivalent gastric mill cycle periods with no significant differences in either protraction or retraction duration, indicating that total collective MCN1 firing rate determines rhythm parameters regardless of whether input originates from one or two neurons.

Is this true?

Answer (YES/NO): NO